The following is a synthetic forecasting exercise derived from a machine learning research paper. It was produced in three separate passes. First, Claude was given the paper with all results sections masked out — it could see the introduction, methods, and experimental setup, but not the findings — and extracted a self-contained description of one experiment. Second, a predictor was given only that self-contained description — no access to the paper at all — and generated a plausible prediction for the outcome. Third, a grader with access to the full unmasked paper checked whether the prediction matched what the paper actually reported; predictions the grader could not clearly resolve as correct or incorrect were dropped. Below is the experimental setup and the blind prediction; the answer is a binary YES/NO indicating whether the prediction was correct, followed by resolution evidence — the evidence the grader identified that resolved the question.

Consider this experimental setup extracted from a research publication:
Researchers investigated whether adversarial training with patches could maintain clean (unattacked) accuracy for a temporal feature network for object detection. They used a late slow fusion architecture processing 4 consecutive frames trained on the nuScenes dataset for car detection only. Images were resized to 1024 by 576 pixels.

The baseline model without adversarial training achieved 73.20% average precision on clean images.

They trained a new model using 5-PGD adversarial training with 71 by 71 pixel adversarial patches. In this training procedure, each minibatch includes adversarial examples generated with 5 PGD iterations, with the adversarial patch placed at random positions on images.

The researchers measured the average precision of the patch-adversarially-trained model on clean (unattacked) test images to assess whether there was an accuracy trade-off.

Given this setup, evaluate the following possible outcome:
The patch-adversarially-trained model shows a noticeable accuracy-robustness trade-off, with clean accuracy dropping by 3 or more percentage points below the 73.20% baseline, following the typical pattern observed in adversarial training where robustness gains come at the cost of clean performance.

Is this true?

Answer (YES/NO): NO